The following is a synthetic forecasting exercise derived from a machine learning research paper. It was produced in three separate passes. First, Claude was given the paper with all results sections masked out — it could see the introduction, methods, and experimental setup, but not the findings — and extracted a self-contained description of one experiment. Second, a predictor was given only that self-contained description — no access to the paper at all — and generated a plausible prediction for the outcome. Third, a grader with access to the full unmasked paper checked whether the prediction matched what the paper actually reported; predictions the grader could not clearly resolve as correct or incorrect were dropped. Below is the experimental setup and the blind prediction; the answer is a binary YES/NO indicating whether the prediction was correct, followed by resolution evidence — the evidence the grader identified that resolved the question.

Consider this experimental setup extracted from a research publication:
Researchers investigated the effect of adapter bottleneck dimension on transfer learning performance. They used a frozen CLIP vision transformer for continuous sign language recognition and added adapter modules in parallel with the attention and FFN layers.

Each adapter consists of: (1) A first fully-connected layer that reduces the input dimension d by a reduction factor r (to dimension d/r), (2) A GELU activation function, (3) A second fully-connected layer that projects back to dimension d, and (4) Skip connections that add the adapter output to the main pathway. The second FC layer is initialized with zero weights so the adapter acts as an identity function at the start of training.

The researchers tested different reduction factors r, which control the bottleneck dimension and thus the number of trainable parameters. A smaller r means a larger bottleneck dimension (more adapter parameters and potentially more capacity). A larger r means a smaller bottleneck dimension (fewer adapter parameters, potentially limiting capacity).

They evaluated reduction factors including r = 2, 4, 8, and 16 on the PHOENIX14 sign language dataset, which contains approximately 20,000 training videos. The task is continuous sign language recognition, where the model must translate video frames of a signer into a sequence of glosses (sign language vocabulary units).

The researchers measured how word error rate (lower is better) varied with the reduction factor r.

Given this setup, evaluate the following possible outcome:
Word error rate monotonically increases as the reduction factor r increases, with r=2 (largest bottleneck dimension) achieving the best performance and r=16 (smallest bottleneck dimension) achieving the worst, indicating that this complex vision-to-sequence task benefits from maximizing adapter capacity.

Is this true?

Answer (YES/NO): NO